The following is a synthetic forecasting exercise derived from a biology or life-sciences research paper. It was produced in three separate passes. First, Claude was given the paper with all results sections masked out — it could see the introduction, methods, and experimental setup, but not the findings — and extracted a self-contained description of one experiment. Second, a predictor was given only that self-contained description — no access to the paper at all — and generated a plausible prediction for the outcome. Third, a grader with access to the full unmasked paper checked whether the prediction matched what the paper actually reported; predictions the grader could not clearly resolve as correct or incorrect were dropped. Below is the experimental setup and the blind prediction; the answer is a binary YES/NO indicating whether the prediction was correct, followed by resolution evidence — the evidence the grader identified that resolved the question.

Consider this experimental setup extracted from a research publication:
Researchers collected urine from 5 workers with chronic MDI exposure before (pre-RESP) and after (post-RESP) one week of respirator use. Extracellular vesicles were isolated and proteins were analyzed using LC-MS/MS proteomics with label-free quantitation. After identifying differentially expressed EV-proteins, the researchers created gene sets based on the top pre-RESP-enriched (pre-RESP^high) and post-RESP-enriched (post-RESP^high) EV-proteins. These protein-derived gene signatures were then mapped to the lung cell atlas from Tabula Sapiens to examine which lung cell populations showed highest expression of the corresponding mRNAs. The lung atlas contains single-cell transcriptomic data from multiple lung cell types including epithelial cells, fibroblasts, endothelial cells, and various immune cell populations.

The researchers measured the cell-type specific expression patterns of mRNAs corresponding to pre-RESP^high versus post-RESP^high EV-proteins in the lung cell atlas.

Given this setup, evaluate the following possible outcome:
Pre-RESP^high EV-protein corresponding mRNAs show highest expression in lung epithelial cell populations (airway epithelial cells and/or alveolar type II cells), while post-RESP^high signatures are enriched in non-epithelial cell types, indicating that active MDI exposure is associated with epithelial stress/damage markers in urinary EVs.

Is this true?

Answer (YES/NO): NO